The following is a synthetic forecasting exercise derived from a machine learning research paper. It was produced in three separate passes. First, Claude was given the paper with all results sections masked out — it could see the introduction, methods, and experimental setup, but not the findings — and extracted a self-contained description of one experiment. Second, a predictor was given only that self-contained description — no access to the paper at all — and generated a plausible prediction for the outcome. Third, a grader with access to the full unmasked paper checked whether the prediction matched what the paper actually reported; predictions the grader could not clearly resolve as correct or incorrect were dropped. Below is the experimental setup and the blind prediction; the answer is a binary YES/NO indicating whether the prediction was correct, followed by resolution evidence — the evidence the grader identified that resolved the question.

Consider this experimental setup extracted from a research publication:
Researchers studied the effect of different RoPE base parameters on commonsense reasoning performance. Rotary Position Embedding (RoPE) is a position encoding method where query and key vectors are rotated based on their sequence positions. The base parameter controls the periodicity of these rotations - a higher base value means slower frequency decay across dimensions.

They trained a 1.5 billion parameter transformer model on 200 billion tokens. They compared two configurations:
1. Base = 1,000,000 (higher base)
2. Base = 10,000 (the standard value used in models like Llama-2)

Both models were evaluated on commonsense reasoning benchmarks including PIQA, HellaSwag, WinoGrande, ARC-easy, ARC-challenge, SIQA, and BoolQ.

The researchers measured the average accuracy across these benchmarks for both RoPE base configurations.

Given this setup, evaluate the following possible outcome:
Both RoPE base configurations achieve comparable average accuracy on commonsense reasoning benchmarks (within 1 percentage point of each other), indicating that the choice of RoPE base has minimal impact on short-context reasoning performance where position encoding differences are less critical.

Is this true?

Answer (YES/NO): YES